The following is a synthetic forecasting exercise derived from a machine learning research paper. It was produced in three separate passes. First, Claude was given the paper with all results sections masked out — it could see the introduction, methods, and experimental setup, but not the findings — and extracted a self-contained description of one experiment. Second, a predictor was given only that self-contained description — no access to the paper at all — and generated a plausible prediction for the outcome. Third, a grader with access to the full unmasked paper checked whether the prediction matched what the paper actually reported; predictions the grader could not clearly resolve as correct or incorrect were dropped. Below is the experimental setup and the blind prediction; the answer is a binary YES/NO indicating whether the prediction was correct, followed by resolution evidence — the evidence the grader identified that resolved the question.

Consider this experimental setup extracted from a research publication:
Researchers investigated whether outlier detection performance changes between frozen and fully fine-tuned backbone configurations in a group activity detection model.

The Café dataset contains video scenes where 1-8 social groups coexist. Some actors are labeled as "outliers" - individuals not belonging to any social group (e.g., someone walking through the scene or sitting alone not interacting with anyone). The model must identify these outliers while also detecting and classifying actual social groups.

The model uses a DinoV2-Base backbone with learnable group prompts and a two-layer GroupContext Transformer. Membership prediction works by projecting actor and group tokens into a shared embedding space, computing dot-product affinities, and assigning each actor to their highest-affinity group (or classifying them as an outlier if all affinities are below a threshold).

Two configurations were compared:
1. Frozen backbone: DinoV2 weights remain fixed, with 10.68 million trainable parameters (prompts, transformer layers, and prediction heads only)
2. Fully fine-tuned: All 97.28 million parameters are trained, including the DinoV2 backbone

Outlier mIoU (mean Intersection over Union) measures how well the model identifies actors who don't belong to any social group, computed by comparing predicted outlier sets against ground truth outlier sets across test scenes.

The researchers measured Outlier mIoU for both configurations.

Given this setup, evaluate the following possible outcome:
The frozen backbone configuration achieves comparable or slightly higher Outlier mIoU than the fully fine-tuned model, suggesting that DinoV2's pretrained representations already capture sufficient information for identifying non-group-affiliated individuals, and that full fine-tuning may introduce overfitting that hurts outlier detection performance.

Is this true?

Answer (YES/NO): YES